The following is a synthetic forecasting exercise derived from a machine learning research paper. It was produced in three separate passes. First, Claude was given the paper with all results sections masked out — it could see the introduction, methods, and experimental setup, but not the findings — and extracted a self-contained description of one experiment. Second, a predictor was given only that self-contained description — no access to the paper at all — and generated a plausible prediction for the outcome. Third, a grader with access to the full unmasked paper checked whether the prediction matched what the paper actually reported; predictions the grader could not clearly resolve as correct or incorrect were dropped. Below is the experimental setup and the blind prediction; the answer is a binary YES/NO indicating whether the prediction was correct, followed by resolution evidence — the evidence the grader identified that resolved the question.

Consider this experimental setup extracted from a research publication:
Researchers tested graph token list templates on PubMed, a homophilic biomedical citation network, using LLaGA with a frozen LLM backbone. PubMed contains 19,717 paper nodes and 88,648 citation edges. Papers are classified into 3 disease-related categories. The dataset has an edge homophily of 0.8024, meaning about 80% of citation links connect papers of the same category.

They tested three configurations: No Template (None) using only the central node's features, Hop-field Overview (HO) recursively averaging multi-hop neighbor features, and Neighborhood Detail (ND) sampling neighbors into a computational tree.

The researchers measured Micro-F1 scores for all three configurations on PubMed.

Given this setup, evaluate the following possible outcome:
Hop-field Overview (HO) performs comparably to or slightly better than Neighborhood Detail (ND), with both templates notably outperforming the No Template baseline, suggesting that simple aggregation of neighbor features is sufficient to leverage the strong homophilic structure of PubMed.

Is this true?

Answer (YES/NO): NO